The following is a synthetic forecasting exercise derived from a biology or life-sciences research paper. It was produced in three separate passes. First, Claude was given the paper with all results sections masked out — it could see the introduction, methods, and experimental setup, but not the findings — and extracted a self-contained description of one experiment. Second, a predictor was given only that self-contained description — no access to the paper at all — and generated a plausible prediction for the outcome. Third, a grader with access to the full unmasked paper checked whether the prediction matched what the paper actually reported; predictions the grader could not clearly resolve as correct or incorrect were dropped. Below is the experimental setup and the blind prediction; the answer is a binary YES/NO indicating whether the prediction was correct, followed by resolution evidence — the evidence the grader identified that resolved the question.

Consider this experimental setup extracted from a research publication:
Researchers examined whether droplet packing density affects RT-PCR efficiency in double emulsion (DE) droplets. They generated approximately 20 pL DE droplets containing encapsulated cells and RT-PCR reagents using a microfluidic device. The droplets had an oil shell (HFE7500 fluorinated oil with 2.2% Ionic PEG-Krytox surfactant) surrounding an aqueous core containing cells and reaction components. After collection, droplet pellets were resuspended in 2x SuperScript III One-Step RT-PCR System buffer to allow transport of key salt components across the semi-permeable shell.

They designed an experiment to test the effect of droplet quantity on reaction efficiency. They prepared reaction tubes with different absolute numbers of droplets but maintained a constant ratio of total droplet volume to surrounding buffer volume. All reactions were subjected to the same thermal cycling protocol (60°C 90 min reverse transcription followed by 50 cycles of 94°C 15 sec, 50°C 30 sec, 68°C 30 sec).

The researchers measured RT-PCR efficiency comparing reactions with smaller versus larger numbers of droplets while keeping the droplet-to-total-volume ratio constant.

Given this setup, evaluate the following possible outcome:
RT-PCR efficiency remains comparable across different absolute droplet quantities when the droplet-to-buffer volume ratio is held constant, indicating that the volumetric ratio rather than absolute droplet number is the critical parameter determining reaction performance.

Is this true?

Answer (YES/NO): NO